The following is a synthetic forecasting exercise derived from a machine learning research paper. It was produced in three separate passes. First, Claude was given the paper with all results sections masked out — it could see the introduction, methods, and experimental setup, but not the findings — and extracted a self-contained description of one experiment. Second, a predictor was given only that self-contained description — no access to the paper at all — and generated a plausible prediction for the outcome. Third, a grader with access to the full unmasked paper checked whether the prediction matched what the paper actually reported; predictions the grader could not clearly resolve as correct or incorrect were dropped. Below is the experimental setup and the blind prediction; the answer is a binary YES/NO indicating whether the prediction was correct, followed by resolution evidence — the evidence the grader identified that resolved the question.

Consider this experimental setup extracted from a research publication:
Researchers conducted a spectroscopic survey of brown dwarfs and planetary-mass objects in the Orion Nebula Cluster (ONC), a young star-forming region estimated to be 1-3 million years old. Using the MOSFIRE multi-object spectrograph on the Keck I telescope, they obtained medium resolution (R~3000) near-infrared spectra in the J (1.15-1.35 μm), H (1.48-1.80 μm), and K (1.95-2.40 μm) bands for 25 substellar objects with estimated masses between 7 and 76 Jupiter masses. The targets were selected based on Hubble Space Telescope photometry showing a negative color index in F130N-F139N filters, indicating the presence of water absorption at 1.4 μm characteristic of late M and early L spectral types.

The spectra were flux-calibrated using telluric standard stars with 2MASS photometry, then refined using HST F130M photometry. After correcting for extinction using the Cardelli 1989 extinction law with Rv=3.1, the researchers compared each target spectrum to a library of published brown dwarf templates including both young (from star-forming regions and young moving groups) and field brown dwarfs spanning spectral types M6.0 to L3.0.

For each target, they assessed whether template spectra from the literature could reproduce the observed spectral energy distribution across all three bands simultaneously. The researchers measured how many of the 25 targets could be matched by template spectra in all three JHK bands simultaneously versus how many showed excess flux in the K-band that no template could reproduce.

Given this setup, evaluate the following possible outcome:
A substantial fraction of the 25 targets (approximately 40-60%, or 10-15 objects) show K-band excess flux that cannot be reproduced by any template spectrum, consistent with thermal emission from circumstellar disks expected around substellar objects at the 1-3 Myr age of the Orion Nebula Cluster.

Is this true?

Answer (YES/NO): NO